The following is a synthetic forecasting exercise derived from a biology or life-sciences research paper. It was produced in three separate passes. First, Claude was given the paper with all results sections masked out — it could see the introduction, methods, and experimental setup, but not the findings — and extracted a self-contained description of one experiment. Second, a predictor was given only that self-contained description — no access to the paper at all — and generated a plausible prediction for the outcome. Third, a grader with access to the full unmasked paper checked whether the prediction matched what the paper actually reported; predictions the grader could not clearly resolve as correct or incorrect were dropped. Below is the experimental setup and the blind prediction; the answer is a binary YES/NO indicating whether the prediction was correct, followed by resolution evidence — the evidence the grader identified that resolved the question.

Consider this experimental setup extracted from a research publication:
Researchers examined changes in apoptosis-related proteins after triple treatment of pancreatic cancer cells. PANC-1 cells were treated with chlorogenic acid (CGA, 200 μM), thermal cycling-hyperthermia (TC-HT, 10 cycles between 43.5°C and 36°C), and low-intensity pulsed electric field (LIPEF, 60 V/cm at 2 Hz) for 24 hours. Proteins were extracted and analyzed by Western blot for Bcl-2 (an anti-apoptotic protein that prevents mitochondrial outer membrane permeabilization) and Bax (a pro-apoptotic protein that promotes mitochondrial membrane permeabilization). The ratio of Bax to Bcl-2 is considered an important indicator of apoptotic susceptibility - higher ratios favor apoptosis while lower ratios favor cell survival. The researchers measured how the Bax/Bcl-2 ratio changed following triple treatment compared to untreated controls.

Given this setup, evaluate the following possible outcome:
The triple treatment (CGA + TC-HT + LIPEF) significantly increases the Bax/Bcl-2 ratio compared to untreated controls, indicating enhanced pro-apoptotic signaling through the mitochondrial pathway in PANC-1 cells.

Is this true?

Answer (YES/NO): YES